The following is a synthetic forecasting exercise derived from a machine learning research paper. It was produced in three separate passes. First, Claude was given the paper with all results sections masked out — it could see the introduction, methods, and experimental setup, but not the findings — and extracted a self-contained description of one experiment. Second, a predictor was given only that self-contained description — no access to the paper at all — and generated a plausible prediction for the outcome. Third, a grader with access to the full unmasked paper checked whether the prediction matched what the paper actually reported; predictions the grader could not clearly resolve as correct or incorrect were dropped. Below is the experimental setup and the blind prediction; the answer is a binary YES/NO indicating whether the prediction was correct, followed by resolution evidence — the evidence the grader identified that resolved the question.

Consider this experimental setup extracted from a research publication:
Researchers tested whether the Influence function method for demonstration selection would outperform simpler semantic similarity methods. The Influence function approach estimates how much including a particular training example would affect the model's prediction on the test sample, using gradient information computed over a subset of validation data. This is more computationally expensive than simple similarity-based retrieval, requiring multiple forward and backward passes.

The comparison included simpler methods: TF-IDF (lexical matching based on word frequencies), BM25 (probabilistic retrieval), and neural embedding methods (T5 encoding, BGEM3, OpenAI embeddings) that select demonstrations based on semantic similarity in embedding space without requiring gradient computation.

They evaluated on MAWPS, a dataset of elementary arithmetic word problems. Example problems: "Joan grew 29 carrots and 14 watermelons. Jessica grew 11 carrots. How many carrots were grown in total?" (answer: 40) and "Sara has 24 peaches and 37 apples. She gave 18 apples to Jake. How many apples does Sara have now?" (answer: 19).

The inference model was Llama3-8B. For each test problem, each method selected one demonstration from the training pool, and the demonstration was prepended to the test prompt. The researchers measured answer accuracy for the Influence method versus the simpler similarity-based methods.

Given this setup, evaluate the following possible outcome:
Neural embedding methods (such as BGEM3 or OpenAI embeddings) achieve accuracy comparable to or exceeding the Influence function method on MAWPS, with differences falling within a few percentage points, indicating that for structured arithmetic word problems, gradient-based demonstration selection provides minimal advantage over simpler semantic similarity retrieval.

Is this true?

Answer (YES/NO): YES